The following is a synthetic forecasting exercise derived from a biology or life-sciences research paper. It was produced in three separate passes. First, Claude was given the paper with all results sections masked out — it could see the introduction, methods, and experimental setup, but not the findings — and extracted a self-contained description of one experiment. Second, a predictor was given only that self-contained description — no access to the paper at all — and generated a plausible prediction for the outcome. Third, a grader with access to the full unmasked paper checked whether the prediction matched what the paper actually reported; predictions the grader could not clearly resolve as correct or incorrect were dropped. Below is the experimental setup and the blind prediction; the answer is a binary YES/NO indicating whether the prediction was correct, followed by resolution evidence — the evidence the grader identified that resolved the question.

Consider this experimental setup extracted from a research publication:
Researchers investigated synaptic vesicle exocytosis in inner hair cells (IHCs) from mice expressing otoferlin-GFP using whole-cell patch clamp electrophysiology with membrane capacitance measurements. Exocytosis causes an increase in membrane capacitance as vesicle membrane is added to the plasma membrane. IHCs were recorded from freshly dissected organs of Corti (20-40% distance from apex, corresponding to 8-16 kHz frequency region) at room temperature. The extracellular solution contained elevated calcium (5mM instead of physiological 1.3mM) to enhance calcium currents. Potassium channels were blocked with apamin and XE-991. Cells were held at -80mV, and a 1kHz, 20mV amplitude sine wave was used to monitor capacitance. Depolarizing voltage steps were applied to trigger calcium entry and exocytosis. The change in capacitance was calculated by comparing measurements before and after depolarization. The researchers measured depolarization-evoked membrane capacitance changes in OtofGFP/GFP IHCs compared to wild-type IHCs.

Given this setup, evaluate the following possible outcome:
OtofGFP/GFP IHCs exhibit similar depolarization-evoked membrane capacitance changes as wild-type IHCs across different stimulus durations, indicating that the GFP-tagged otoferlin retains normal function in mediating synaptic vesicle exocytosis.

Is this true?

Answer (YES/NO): NO